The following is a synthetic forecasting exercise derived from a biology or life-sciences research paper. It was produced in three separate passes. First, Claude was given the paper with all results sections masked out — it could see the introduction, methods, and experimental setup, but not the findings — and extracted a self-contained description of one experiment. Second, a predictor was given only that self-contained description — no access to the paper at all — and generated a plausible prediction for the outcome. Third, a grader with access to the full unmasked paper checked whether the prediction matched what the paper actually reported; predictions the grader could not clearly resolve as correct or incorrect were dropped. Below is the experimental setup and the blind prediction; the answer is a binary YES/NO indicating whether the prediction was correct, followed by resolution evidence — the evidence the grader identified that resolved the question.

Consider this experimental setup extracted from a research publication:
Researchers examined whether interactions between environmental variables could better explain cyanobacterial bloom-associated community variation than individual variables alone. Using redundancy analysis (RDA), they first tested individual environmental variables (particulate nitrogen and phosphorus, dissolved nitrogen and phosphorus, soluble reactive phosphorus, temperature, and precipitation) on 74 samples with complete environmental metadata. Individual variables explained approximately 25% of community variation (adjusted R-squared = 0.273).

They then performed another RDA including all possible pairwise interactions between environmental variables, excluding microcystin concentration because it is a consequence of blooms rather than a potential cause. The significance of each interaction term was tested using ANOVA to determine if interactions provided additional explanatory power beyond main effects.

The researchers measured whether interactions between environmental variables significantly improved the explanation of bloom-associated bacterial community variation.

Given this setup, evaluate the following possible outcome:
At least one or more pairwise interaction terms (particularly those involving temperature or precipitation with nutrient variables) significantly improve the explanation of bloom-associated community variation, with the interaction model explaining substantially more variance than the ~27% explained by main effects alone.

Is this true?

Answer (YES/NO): NO